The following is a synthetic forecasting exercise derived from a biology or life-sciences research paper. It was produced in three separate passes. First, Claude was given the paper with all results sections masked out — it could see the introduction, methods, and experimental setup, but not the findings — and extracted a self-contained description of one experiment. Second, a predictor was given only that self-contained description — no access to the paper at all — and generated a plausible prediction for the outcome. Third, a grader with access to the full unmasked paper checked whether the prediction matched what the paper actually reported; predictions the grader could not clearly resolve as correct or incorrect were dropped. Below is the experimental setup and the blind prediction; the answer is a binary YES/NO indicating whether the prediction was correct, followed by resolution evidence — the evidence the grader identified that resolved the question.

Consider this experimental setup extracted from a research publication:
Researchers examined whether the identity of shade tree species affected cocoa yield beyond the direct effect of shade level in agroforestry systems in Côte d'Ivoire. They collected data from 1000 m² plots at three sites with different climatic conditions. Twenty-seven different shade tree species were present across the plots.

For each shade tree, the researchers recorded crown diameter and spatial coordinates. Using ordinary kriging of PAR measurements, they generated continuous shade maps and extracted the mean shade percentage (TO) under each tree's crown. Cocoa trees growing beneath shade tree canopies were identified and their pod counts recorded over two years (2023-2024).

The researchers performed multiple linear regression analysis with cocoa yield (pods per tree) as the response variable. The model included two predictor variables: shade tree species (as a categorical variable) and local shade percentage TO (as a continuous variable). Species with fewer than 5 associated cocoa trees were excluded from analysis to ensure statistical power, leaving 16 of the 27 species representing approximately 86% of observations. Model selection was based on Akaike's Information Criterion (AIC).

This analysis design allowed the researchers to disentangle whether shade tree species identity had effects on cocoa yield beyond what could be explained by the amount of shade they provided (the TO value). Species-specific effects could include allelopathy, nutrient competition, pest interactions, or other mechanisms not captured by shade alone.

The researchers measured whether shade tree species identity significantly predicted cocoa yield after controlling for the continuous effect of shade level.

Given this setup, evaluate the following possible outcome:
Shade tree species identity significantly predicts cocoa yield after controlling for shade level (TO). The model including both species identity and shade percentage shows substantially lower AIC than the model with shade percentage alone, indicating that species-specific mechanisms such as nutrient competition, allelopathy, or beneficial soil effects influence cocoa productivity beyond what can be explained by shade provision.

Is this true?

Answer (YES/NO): YES